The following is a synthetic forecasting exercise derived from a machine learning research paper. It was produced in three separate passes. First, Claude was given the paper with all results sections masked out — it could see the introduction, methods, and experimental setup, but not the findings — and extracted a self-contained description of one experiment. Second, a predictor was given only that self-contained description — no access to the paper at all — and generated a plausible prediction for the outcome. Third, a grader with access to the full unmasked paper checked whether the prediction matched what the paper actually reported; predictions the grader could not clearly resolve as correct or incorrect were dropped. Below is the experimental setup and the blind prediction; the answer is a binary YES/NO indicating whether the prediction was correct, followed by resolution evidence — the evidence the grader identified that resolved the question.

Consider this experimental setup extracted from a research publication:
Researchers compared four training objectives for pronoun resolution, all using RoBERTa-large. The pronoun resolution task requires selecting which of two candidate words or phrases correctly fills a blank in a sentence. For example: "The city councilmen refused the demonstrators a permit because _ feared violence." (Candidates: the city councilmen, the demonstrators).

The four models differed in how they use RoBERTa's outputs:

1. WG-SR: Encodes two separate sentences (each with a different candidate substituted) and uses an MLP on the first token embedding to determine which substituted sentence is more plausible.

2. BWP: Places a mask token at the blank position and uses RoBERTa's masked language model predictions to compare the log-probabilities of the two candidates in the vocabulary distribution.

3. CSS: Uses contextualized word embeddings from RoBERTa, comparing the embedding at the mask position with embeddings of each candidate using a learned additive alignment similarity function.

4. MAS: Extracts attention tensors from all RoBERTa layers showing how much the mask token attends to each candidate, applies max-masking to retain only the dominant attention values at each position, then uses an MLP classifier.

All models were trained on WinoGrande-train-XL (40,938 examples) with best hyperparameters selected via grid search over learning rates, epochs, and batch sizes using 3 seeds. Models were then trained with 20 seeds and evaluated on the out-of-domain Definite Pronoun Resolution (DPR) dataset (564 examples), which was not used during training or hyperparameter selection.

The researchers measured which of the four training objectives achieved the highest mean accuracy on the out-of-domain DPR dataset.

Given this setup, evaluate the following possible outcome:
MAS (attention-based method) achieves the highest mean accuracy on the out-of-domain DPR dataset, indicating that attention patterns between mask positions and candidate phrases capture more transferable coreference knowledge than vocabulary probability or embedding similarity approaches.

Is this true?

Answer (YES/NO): NO